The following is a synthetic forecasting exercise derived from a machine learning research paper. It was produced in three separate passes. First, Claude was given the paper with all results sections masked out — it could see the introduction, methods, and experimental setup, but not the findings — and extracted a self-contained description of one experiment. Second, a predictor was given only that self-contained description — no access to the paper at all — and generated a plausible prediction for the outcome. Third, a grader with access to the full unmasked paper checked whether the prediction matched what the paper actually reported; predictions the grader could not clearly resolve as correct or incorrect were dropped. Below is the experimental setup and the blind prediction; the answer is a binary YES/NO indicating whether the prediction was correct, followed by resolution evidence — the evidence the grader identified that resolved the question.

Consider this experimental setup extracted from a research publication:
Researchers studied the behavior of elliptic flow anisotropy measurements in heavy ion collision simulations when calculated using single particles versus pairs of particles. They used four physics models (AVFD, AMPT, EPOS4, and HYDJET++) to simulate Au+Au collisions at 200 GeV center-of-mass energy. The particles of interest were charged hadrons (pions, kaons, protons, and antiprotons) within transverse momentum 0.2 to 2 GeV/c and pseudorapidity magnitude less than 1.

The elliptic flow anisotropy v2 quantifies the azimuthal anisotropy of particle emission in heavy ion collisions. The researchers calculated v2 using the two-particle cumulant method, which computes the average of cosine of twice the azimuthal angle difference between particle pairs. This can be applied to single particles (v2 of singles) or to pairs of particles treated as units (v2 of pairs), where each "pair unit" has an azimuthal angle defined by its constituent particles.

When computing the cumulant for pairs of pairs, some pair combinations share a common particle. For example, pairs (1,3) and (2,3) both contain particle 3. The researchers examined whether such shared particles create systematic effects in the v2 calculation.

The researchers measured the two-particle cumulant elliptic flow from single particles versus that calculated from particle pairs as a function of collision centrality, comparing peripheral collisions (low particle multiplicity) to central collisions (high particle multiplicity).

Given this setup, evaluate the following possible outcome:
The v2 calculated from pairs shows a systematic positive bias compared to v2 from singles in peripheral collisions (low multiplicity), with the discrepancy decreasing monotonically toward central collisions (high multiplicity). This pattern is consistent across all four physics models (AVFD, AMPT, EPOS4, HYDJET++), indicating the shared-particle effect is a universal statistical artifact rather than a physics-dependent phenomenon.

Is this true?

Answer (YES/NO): NO